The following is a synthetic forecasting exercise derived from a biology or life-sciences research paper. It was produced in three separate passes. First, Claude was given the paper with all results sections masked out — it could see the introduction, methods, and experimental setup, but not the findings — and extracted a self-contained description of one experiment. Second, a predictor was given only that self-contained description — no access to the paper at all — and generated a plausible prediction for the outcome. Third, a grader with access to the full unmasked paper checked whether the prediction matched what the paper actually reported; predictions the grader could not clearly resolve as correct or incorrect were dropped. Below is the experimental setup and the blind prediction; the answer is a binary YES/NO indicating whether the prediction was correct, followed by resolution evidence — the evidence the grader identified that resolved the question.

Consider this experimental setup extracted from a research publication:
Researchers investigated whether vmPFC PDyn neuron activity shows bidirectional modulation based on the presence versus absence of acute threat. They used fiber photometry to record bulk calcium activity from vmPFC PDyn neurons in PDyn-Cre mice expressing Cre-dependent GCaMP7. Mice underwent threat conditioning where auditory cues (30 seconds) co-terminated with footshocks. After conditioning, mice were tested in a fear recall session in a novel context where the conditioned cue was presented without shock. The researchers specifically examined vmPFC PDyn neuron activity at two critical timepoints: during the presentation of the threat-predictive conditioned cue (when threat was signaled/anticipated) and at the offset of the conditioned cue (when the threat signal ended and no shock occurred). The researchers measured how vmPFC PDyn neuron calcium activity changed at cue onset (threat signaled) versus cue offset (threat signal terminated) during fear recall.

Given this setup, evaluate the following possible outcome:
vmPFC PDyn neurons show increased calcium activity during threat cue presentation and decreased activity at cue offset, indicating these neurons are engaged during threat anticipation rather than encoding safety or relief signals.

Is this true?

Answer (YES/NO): NO